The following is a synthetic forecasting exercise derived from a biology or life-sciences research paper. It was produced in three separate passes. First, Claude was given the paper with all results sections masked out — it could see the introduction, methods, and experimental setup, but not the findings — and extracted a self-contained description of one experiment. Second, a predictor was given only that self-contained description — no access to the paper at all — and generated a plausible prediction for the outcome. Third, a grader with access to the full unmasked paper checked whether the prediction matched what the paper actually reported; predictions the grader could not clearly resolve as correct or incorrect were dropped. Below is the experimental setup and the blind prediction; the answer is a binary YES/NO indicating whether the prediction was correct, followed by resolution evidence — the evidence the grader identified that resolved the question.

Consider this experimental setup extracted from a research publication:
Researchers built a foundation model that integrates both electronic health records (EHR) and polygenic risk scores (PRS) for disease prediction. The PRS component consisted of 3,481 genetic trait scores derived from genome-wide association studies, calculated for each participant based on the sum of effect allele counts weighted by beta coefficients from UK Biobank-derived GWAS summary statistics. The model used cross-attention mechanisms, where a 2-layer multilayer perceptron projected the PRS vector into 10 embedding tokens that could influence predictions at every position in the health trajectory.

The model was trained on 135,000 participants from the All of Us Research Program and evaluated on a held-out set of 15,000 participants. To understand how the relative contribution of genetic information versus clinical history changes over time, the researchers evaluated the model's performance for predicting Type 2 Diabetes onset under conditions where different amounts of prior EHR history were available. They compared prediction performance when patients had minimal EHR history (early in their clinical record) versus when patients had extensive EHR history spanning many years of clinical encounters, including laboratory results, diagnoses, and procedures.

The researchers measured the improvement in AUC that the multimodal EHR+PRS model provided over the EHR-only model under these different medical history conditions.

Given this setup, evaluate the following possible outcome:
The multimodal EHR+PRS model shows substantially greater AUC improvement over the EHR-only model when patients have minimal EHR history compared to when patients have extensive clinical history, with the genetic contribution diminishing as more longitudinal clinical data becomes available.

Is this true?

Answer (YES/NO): YES